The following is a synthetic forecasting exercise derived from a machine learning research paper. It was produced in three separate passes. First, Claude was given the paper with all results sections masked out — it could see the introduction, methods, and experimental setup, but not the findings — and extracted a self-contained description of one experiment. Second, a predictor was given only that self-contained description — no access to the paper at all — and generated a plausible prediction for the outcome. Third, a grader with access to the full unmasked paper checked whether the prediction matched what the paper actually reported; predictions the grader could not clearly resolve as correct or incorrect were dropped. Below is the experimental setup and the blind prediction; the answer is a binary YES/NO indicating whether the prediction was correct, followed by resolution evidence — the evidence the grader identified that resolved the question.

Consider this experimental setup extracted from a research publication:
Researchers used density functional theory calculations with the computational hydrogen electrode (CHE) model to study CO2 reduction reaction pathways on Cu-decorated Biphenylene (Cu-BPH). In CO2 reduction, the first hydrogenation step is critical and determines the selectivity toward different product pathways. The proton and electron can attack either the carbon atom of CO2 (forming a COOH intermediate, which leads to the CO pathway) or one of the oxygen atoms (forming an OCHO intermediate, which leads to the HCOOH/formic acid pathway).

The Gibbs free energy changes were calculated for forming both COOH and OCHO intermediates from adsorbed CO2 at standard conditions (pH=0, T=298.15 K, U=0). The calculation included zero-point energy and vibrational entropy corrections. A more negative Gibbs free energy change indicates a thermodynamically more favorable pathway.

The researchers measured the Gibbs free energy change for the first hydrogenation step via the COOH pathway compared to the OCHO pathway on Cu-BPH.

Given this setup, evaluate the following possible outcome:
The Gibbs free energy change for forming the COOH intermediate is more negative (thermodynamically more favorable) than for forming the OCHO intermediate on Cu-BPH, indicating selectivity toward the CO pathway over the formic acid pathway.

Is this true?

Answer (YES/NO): NO